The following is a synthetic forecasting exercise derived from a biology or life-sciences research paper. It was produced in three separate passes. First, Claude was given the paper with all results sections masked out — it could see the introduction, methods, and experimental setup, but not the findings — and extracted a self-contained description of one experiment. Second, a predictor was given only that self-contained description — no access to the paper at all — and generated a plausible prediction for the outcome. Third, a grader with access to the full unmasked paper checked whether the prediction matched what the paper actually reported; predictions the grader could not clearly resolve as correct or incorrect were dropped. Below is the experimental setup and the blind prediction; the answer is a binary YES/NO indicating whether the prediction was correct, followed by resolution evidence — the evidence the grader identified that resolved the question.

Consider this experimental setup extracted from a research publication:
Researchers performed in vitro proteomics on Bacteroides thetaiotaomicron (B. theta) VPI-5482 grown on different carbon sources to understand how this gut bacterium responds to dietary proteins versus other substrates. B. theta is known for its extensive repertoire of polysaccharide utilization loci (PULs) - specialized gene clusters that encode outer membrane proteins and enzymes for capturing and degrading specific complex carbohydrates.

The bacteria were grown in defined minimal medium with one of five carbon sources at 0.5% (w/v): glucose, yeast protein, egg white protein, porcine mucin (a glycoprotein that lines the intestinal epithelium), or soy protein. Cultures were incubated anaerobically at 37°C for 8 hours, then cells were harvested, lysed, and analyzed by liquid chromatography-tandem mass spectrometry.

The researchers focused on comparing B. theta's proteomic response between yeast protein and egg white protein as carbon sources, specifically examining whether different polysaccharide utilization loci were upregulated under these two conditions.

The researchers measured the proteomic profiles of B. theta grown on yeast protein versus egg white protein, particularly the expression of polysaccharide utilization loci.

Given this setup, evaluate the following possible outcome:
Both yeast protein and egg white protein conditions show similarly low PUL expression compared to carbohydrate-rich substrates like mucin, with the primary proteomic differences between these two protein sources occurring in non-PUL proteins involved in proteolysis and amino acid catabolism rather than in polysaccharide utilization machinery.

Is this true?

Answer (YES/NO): NO